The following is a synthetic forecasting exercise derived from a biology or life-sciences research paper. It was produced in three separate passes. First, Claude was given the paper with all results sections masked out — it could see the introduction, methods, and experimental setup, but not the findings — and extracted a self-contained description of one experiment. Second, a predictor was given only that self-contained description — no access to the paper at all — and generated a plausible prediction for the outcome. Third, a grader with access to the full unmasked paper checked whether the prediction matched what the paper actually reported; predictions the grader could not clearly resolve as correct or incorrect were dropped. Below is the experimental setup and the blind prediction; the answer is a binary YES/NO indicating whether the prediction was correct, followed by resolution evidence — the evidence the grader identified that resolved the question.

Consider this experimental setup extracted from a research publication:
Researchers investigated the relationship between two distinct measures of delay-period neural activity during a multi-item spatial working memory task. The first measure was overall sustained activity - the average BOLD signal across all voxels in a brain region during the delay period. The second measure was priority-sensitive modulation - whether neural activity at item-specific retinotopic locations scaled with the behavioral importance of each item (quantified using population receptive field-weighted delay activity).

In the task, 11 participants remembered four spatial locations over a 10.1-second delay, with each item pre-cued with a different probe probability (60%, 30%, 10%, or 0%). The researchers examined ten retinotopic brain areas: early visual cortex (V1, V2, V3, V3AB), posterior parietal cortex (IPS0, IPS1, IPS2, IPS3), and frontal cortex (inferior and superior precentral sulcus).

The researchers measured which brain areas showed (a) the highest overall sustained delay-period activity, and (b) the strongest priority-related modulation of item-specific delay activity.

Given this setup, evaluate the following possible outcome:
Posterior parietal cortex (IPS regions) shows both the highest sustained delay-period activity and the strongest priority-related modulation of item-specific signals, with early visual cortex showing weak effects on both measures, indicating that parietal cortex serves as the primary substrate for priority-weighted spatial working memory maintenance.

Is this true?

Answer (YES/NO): NO